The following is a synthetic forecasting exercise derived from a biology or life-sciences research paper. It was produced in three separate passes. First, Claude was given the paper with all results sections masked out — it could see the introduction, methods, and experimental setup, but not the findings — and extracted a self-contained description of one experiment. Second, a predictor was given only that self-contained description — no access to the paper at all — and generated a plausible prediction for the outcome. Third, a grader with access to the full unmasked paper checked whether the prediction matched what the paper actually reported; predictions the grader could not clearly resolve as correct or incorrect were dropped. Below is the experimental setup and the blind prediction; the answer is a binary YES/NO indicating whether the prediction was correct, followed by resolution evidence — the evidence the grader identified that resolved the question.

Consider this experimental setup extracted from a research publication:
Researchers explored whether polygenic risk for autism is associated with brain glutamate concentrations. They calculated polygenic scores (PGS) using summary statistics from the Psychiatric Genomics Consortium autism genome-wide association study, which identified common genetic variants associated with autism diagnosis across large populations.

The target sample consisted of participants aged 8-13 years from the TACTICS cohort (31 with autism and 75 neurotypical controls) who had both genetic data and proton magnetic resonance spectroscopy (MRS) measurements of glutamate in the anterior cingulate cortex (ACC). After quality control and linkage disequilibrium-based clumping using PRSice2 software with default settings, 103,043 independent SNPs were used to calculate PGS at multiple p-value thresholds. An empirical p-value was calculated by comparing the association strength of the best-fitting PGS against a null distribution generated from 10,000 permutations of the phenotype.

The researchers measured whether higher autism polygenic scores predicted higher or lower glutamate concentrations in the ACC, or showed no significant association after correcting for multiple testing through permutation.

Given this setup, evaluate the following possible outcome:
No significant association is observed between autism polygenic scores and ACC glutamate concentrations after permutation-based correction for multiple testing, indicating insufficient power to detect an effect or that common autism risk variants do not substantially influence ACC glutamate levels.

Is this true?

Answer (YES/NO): YES